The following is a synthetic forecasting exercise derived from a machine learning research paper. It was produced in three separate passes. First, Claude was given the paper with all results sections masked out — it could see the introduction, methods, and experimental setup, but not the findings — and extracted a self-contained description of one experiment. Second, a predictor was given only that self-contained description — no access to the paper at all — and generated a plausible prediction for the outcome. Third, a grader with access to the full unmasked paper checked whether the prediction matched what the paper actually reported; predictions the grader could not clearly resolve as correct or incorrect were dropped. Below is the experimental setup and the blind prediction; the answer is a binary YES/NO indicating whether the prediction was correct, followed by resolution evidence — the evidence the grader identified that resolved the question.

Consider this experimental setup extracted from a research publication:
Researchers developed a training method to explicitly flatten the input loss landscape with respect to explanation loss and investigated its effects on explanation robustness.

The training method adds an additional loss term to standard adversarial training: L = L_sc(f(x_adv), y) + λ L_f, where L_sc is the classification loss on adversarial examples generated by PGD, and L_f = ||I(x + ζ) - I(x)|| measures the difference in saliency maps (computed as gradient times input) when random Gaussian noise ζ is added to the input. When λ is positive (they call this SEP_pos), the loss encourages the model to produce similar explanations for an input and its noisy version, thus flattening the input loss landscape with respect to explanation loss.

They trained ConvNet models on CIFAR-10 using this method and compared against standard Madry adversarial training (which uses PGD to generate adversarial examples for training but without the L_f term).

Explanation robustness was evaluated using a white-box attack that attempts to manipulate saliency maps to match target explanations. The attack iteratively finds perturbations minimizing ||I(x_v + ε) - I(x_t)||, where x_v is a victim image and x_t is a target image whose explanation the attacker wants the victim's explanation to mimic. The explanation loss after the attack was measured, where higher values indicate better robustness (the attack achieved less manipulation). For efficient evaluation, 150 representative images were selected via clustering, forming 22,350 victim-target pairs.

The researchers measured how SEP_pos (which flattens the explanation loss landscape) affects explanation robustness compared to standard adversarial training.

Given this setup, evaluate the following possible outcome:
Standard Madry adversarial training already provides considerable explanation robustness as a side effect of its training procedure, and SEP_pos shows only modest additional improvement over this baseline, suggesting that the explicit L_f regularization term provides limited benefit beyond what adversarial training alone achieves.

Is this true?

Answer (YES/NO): NO